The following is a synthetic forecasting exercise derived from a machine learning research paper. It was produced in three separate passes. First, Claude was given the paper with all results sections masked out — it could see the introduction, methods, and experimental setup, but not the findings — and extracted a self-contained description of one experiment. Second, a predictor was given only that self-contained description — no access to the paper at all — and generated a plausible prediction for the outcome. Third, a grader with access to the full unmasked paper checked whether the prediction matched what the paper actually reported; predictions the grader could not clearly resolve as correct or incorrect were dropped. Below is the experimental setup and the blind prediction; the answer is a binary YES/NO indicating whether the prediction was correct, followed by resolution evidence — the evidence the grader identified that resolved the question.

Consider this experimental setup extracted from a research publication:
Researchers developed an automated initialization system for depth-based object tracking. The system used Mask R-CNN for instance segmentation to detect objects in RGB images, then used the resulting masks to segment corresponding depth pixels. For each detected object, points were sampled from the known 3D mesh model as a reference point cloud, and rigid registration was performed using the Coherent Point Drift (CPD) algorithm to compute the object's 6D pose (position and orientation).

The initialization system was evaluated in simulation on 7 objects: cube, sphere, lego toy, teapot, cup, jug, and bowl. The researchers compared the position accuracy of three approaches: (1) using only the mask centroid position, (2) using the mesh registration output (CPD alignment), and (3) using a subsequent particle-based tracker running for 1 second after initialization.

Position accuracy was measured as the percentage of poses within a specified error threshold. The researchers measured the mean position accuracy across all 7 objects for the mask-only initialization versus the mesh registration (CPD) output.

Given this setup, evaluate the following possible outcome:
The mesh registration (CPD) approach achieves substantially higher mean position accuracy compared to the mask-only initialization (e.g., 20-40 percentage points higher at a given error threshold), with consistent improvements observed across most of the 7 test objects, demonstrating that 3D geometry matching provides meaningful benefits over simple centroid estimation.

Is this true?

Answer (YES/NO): NO